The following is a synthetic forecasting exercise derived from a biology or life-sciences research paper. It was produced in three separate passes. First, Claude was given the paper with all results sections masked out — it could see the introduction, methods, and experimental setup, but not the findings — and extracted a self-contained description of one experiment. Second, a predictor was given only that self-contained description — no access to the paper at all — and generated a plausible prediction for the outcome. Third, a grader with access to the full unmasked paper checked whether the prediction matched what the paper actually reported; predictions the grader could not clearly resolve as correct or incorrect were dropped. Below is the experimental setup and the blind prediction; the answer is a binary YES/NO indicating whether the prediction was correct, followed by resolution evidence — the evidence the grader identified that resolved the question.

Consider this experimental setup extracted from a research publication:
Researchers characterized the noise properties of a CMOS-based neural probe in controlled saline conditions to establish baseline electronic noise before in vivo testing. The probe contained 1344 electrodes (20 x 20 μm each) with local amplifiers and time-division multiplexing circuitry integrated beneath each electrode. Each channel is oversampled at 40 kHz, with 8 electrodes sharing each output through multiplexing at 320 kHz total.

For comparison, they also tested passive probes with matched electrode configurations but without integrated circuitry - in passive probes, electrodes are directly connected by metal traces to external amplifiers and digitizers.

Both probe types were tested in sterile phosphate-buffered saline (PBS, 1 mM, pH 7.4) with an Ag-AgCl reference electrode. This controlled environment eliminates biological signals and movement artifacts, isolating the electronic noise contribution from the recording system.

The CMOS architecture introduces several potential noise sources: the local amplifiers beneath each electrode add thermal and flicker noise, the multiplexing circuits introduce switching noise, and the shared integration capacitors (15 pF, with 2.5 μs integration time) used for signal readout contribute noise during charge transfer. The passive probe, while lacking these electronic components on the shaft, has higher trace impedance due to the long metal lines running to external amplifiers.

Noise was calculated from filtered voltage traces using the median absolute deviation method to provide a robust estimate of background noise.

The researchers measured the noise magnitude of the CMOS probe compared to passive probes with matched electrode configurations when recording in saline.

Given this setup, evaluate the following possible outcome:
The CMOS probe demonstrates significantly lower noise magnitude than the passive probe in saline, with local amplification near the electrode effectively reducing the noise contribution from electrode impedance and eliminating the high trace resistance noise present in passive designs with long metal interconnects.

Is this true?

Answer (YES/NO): NO